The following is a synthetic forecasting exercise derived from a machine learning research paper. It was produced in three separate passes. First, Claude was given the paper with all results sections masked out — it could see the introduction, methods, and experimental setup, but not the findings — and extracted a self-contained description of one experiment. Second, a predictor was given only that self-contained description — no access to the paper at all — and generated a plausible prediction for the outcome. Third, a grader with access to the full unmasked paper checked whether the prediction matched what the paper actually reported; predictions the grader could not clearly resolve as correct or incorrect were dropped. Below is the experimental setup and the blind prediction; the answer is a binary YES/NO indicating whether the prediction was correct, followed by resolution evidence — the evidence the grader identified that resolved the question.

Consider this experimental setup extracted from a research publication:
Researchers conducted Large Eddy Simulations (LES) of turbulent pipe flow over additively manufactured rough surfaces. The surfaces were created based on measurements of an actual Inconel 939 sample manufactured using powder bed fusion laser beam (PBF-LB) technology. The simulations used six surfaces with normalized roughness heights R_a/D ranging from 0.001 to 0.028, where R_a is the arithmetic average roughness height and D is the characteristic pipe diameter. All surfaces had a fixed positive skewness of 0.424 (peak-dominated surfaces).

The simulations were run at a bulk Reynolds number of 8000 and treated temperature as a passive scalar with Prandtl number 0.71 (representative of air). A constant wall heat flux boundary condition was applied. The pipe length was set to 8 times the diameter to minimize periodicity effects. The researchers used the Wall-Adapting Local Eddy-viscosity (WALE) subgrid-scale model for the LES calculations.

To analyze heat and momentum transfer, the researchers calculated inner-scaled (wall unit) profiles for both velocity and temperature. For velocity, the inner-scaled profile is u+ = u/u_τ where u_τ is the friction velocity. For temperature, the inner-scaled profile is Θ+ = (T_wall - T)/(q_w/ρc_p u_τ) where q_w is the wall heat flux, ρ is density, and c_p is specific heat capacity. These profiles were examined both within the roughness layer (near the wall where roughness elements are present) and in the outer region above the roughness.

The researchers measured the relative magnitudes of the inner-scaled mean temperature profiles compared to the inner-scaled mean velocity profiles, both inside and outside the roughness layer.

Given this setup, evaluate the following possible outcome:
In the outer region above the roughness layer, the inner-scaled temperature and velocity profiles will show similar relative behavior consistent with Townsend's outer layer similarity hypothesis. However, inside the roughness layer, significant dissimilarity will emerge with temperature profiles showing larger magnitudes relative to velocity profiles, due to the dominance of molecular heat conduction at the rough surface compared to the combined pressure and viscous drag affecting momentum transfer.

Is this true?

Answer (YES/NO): NO